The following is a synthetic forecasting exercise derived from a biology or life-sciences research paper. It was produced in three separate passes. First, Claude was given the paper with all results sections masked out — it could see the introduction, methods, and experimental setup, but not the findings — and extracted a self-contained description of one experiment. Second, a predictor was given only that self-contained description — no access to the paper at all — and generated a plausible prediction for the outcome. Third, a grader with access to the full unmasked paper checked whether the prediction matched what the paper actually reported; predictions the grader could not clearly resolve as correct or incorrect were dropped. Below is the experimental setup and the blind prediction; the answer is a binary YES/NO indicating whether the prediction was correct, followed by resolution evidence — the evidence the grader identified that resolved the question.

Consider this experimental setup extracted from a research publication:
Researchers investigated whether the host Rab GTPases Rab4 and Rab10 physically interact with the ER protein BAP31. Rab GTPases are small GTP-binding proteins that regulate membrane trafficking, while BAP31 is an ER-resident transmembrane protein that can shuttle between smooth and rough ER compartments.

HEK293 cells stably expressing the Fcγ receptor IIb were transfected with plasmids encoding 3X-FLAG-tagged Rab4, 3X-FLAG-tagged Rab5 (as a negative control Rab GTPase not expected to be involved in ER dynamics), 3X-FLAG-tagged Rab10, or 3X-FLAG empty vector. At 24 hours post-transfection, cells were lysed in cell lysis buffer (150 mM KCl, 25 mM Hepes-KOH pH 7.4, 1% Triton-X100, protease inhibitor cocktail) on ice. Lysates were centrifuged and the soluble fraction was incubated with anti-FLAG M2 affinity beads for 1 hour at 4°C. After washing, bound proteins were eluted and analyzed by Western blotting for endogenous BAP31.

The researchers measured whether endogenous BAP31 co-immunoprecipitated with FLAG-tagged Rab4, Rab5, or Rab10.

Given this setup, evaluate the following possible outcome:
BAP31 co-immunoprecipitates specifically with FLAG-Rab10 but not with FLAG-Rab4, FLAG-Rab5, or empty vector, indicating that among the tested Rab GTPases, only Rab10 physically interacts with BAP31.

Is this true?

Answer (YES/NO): NO